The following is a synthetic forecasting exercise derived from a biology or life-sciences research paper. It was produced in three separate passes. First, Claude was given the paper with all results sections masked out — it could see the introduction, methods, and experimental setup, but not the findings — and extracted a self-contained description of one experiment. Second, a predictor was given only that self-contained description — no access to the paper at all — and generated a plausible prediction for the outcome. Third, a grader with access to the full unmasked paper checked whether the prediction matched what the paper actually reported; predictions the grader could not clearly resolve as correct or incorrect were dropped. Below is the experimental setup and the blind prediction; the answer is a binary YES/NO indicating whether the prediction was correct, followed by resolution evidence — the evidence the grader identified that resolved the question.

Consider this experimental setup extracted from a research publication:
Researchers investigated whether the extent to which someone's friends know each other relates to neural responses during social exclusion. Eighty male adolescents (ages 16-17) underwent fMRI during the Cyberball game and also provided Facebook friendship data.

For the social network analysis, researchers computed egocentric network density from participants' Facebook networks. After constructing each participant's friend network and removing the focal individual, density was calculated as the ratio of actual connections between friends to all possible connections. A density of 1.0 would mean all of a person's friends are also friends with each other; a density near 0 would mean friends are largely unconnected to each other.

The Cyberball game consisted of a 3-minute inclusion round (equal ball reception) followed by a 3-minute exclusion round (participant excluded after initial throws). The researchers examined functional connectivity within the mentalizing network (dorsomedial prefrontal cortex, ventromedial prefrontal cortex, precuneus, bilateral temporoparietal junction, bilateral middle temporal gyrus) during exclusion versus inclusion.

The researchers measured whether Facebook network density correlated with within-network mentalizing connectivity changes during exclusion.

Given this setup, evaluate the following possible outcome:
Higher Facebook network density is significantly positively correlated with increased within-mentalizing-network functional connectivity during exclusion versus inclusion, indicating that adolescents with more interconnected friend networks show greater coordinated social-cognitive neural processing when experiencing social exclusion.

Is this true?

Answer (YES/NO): NO